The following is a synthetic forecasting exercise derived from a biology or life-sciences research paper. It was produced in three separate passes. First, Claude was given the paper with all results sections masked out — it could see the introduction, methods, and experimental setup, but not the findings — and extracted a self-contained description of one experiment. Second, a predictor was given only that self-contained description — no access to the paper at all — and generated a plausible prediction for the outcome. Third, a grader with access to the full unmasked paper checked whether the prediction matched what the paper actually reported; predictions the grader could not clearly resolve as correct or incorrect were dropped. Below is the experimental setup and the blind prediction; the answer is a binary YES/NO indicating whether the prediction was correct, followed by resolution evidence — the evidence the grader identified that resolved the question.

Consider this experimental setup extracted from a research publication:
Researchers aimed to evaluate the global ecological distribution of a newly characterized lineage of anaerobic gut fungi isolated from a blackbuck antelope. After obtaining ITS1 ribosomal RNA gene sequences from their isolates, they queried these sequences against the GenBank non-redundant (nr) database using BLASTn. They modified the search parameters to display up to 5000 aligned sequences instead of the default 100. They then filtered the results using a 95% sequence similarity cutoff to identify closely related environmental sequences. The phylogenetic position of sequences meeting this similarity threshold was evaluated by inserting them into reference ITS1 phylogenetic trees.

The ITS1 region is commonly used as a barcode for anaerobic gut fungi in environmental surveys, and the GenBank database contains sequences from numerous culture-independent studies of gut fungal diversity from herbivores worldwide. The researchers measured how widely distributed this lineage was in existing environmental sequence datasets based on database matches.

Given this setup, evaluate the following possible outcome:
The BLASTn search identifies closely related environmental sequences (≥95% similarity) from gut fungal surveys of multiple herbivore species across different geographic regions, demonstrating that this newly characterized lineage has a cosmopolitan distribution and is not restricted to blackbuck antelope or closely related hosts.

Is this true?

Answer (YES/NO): NO